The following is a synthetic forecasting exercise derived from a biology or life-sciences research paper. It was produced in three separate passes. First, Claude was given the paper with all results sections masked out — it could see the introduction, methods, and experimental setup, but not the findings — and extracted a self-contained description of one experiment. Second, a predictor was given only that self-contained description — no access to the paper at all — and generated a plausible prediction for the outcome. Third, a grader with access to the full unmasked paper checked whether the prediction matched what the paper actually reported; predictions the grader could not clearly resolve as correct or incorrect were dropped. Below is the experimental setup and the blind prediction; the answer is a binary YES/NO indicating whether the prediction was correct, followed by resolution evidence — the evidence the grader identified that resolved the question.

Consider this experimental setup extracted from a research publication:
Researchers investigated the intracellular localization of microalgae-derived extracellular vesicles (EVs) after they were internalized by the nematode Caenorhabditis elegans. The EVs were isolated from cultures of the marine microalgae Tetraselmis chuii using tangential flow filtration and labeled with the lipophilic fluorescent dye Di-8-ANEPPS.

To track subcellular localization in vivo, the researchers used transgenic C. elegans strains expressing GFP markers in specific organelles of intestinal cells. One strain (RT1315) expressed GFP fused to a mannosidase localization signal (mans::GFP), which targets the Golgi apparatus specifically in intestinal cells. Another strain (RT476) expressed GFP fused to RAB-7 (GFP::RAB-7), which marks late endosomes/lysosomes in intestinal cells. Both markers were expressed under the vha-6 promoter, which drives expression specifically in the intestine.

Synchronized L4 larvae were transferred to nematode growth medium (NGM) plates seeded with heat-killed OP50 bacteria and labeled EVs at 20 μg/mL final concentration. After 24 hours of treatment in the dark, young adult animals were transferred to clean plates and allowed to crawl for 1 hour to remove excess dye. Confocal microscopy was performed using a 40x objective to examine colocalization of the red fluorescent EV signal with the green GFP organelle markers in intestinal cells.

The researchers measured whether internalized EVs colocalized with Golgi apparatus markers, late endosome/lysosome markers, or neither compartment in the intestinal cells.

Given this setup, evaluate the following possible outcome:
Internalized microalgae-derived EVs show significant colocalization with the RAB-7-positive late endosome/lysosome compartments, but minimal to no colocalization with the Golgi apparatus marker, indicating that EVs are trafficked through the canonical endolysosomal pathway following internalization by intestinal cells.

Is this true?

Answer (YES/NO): NO